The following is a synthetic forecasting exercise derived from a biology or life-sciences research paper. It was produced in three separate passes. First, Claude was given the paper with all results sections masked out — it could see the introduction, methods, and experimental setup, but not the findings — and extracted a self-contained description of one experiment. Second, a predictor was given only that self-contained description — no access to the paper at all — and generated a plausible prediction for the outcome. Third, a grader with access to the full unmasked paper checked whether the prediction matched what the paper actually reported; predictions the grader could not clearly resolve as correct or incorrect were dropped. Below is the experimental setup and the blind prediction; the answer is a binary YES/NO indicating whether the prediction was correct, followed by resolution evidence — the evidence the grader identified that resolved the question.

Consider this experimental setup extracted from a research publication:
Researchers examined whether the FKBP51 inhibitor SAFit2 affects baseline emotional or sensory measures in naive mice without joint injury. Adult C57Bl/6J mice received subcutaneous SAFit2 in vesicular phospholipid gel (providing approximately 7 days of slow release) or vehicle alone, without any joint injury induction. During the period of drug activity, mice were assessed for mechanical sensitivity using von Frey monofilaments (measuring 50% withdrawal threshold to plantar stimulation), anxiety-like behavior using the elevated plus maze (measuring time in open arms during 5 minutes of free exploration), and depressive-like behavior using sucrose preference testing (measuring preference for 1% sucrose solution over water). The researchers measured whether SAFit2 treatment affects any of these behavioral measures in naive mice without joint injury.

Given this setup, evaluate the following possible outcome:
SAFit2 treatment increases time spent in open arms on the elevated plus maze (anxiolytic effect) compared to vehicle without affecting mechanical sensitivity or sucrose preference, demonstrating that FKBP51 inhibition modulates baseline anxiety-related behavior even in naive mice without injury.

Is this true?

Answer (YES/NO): NO